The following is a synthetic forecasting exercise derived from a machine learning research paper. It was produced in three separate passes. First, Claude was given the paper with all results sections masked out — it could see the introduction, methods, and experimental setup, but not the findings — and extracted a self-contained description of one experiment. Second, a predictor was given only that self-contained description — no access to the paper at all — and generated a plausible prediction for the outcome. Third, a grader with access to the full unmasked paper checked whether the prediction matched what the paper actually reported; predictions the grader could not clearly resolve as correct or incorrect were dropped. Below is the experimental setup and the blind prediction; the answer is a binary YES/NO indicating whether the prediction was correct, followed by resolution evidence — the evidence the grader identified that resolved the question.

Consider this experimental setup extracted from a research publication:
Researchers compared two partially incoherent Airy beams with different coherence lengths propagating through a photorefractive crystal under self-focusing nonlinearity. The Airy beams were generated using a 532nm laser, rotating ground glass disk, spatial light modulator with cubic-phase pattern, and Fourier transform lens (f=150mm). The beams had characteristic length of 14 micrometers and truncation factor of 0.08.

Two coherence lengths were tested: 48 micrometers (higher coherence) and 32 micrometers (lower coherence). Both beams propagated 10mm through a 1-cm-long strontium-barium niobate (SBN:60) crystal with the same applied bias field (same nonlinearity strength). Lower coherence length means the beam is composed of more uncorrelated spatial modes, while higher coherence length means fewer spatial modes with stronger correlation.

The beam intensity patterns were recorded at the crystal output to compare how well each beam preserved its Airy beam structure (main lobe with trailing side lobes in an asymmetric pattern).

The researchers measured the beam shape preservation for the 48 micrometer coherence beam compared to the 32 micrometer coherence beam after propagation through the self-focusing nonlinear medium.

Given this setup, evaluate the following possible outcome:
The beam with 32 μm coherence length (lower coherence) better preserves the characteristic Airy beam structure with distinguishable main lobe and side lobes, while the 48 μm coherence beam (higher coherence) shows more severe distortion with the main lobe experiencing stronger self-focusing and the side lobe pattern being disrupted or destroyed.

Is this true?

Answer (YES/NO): YES